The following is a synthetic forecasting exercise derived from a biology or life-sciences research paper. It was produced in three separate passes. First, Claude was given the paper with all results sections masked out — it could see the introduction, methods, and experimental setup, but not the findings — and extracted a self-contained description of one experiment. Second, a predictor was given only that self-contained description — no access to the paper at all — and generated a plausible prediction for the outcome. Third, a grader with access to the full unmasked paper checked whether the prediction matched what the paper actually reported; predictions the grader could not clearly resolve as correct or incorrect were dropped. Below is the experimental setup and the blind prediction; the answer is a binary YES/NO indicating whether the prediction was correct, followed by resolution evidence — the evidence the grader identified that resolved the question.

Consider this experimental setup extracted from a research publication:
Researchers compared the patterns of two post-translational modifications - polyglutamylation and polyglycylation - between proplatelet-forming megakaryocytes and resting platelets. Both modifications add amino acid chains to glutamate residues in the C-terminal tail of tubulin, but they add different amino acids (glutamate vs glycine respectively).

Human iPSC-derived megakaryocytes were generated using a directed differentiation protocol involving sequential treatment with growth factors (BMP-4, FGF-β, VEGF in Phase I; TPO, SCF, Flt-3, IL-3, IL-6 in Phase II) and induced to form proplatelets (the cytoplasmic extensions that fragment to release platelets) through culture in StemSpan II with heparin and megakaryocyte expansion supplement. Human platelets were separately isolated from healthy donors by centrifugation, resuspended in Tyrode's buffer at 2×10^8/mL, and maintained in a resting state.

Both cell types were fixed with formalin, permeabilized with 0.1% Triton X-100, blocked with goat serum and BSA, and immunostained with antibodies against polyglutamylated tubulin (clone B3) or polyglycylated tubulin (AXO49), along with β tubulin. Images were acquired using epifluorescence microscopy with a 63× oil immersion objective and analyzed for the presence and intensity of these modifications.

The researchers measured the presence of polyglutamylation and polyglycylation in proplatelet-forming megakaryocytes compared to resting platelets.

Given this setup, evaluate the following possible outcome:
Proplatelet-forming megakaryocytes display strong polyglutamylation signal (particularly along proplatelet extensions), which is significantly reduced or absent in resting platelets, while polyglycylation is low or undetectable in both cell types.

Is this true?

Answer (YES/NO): NO